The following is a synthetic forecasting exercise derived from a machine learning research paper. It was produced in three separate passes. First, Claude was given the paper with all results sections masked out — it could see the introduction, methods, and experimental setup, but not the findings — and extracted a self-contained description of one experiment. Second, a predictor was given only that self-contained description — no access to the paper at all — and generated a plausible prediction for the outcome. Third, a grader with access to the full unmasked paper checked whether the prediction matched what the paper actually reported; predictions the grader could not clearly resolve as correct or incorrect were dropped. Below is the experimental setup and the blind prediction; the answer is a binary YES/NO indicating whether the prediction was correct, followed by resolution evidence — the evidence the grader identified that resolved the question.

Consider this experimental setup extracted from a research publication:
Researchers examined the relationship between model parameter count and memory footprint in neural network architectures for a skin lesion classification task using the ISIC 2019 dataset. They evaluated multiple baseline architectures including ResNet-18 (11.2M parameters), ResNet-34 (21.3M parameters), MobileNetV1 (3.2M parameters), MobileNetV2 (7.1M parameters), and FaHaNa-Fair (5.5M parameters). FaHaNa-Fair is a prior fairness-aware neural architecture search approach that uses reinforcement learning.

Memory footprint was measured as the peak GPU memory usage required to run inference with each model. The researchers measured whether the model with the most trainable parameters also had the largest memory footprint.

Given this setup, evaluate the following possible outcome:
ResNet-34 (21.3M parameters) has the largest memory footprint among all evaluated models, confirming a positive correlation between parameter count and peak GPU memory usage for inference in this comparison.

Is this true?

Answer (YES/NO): NO